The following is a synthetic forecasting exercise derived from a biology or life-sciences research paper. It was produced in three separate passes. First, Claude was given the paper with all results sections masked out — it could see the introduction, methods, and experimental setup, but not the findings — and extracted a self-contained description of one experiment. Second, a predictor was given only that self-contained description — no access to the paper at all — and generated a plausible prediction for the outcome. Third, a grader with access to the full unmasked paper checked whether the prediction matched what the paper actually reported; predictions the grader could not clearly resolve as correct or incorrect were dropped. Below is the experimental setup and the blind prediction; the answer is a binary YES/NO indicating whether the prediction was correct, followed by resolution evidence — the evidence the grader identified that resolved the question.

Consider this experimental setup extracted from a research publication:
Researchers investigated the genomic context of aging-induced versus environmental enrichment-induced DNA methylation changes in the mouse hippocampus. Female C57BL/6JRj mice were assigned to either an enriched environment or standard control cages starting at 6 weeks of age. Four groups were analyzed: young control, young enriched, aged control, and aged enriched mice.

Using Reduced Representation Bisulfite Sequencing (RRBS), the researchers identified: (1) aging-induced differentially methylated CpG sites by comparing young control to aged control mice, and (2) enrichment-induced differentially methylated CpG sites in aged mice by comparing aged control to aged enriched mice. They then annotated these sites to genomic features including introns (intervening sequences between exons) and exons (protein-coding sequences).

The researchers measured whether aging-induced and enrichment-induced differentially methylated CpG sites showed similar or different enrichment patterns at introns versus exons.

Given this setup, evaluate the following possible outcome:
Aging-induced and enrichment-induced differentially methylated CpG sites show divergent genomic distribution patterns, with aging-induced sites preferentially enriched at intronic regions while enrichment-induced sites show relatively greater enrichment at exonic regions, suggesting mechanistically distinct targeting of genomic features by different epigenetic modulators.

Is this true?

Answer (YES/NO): NO